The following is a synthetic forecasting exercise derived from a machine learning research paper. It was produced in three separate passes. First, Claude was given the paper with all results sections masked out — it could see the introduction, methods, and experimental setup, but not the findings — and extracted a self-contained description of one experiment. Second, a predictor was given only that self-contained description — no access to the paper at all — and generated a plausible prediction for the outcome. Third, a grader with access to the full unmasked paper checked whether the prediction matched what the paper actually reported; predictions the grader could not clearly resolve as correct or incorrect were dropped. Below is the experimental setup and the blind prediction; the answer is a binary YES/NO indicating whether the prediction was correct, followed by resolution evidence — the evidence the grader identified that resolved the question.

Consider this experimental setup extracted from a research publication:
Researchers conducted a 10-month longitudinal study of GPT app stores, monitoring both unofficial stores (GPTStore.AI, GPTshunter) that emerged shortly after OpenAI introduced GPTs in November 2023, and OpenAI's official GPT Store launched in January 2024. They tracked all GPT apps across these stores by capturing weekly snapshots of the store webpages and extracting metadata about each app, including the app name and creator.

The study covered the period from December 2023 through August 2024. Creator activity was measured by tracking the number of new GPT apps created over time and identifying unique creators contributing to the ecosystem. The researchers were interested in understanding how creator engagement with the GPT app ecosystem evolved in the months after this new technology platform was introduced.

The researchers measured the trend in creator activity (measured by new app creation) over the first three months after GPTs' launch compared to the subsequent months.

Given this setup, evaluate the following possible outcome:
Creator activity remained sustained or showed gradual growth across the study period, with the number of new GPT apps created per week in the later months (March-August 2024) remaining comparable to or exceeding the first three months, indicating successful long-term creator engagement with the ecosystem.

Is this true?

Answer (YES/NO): NO